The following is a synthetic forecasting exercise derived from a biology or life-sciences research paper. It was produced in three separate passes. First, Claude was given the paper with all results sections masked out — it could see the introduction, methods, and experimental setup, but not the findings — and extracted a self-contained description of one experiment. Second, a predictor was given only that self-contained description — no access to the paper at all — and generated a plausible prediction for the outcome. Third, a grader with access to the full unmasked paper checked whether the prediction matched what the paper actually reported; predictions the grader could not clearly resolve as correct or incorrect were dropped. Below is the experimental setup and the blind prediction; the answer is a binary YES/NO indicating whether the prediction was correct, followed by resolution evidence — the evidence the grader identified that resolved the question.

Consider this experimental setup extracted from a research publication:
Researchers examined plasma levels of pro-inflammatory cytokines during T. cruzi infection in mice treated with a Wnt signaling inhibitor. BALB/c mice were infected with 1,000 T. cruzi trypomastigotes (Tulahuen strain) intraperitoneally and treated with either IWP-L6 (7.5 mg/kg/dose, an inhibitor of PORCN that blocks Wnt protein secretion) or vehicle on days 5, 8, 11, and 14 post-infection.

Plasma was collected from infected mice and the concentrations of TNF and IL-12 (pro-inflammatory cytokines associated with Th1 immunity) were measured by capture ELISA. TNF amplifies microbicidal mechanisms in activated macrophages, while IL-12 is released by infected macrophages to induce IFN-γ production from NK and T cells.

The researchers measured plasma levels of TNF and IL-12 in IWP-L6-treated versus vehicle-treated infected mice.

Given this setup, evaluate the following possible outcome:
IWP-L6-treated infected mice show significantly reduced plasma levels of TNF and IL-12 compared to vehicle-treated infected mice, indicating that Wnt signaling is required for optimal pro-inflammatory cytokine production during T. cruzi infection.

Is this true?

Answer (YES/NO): NO